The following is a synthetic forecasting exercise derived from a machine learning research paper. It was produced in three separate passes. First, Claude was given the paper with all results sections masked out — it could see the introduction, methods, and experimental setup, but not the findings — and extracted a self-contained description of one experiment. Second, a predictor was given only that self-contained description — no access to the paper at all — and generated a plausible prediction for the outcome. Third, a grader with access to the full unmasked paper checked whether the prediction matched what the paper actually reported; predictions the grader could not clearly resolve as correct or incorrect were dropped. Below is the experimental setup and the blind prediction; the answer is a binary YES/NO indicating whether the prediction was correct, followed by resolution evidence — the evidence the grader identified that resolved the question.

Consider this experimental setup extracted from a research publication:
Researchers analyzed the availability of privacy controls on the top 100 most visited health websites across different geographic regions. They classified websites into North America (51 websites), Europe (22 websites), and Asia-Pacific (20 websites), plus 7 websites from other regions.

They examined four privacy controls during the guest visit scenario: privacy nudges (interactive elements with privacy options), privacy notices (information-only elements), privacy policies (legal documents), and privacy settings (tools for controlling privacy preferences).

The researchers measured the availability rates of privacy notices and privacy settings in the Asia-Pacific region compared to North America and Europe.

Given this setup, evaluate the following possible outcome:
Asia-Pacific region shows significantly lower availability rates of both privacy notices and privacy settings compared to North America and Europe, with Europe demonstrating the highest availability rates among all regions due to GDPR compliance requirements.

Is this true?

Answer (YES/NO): YES